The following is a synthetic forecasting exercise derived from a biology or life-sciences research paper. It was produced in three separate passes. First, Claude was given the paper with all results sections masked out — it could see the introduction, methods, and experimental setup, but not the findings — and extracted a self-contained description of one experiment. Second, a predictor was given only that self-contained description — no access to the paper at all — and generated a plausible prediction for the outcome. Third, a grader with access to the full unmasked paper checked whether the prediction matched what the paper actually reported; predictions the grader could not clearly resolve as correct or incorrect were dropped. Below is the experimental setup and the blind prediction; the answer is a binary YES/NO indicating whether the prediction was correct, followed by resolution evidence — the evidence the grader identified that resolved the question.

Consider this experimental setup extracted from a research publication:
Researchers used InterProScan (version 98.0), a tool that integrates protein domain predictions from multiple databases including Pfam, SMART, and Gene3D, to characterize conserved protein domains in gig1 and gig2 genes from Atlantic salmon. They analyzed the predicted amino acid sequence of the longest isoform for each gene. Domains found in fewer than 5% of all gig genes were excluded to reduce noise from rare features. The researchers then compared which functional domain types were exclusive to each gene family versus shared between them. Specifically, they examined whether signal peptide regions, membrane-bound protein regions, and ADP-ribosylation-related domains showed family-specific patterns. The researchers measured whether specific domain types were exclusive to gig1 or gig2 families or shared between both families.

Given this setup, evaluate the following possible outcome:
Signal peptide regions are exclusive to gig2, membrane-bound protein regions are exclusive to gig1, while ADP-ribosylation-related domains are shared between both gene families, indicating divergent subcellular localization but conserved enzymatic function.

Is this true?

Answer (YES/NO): NO